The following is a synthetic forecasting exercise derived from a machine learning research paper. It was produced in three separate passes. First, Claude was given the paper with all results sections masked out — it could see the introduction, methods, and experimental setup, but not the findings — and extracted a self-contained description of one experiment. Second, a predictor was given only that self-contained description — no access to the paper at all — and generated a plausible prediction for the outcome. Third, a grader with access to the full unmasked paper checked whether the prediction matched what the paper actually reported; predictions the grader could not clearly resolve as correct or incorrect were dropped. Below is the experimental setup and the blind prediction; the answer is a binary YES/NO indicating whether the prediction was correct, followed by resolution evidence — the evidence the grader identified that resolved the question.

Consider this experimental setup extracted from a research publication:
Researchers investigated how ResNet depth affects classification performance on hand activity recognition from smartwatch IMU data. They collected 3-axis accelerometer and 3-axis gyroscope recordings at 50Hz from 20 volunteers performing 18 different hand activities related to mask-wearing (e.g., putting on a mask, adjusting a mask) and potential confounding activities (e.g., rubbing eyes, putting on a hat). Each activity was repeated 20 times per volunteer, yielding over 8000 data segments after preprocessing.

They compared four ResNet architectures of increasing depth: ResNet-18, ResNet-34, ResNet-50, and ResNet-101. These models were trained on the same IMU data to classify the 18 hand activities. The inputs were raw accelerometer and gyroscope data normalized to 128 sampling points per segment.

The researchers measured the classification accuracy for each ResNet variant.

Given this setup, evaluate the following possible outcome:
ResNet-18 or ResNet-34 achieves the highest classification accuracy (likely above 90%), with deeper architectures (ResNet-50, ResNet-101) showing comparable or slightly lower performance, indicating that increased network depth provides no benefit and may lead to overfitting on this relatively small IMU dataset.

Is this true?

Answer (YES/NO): NO